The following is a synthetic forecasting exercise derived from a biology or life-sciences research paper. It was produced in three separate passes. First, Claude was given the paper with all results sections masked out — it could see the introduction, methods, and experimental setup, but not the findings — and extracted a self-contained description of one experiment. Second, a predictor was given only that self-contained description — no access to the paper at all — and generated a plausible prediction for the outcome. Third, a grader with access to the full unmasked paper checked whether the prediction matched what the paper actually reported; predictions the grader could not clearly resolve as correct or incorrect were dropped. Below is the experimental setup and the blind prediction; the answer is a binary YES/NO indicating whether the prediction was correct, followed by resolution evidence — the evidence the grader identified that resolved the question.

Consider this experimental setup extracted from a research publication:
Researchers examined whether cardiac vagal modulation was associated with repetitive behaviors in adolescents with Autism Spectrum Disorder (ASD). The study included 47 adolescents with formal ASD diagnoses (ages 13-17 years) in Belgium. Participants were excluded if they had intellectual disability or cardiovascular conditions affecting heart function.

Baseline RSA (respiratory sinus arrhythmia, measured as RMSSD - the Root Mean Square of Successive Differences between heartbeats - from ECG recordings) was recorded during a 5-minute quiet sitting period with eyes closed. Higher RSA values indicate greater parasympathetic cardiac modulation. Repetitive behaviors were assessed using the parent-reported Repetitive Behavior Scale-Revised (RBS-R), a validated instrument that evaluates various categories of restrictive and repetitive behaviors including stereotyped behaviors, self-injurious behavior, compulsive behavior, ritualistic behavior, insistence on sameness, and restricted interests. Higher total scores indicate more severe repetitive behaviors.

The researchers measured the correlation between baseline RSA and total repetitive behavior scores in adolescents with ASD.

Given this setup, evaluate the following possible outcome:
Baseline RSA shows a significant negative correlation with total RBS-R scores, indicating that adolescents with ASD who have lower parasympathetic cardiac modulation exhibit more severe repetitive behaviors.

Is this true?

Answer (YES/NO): YES